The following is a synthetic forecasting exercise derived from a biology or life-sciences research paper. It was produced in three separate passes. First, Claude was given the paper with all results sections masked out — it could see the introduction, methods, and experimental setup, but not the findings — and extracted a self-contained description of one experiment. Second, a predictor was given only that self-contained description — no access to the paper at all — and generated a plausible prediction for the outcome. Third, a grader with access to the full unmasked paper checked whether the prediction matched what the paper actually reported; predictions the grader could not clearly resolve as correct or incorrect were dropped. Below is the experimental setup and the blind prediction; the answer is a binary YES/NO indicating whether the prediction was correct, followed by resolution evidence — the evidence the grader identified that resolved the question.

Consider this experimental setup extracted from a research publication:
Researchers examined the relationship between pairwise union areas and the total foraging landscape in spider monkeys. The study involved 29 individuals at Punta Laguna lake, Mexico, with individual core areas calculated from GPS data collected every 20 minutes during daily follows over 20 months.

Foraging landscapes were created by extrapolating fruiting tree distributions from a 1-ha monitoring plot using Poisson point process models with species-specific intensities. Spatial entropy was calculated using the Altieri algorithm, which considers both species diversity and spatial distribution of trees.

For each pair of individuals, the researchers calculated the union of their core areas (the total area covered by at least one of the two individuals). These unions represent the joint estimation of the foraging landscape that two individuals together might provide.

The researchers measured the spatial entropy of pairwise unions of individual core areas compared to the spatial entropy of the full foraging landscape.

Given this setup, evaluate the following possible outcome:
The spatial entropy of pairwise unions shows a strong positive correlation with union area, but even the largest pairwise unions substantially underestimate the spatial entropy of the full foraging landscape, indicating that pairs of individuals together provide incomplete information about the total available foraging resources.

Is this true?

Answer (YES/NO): NO